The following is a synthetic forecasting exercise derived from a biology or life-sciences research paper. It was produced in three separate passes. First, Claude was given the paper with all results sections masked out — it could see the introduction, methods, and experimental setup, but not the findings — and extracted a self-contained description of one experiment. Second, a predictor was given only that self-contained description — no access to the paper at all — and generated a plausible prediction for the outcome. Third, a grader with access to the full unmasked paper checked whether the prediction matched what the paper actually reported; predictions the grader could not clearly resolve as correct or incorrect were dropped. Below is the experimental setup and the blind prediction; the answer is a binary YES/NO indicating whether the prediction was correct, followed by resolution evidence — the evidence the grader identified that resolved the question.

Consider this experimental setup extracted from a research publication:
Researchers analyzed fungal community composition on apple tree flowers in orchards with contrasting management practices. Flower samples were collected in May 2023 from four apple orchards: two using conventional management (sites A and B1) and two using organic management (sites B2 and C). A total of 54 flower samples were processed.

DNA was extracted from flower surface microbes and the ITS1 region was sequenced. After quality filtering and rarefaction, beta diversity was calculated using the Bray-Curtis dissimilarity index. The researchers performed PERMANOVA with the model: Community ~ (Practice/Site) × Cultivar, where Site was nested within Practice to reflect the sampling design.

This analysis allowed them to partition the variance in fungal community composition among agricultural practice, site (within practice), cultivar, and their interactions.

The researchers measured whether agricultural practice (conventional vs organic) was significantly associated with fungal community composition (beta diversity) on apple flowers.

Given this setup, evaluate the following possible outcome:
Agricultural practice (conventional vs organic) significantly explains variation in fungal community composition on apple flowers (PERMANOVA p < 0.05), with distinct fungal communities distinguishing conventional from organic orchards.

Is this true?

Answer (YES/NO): YES